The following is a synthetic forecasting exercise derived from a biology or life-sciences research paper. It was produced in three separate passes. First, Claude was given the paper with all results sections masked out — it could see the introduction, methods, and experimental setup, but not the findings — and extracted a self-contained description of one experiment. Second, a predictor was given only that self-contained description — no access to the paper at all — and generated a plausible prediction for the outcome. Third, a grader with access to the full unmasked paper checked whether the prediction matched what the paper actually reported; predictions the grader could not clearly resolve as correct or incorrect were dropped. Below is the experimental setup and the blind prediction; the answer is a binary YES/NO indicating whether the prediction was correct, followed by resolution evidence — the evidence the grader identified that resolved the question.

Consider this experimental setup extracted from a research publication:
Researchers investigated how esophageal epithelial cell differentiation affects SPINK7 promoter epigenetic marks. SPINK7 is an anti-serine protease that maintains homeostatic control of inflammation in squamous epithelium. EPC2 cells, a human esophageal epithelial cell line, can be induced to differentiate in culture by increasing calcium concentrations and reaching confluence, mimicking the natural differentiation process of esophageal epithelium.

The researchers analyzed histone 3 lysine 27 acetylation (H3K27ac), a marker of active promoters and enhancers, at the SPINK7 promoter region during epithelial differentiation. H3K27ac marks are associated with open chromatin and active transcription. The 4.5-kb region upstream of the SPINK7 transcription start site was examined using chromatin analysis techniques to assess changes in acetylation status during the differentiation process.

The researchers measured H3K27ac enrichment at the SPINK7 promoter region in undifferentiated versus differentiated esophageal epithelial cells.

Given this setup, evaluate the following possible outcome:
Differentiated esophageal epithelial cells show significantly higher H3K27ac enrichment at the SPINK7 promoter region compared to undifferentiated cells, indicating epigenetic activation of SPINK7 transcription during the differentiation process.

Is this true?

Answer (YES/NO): YES